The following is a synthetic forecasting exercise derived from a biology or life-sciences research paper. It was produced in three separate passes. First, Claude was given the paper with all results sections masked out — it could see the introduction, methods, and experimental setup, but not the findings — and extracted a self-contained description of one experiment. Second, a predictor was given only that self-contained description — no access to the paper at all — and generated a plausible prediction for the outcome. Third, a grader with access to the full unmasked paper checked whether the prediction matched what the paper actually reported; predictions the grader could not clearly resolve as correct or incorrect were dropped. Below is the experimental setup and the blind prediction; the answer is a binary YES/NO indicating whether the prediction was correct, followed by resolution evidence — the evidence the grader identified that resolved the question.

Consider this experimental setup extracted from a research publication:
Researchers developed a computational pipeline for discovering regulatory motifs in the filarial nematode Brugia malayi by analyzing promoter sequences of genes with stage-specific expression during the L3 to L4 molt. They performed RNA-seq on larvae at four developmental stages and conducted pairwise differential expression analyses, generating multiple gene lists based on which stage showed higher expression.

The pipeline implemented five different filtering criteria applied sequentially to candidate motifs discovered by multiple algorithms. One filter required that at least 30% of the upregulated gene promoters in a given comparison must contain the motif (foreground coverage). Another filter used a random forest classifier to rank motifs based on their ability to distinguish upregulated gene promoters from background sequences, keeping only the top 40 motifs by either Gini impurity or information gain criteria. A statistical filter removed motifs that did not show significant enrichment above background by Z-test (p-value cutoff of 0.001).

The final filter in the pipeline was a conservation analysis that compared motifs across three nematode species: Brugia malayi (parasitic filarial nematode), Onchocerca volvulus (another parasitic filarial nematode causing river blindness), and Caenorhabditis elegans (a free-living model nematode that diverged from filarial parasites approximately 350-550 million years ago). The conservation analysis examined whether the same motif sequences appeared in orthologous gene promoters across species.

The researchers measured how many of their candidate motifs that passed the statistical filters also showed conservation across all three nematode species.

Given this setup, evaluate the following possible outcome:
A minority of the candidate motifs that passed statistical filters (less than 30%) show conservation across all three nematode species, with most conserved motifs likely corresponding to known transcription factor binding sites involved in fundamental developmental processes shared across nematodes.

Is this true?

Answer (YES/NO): YES